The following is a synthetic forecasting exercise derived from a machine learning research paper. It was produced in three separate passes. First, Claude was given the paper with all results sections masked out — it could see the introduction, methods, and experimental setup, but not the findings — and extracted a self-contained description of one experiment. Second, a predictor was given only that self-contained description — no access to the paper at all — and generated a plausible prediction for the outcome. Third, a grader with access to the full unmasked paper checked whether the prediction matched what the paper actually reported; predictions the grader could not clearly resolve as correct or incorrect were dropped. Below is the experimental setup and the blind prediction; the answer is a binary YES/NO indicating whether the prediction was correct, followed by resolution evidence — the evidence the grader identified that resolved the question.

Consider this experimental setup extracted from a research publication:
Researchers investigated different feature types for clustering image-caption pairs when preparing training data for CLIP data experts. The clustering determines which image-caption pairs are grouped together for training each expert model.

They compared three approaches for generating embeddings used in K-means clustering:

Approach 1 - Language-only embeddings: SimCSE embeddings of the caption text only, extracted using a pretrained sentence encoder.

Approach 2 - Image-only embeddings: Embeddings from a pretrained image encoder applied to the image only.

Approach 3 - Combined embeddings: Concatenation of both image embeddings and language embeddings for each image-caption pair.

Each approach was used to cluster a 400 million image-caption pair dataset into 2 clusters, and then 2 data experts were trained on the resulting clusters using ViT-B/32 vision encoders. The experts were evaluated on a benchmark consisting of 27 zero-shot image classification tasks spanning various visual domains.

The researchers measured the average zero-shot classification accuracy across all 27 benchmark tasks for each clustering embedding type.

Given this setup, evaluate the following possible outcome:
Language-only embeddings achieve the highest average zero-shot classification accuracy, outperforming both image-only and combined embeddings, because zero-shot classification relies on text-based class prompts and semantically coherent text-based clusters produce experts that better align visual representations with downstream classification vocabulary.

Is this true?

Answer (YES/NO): YES